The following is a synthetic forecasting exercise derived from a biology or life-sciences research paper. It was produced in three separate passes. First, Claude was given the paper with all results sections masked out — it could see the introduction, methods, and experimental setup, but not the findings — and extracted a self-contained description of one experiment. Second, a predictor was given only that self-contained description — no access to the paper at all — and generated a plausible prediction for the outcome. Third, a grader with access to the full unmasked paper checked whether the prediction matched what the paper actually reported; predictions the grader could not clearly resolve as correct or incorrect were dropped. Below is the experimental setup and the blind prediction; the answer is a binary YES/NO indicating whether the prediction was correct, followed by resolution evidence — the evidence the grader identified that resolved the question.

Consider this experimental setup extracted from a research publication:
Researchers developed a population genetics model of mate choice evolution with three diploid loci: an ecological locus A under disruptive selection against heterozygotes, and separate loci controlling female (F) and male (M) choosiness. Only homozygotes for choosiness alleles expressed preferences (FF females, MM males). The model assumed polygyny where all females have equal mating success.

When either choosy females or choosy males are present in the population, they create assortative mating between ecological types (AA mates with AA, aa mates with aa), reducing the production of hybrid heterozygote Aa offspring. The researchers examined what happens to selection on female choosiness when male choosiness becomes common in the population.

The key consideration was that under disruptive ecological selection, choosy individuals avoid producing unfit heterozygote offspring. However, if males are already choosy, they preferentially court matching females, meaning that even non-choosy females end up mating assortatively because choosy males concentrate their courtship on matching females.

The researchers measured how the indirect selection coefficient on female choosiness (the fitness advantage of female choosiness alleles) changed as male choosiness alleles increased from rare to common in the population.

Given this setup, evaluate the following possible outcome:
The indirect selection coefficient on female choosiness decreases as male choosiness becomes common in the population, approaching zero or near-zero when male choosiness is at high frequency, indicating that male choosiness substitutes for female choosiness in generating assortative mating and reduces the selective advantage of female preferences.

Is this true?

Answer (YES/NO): YES